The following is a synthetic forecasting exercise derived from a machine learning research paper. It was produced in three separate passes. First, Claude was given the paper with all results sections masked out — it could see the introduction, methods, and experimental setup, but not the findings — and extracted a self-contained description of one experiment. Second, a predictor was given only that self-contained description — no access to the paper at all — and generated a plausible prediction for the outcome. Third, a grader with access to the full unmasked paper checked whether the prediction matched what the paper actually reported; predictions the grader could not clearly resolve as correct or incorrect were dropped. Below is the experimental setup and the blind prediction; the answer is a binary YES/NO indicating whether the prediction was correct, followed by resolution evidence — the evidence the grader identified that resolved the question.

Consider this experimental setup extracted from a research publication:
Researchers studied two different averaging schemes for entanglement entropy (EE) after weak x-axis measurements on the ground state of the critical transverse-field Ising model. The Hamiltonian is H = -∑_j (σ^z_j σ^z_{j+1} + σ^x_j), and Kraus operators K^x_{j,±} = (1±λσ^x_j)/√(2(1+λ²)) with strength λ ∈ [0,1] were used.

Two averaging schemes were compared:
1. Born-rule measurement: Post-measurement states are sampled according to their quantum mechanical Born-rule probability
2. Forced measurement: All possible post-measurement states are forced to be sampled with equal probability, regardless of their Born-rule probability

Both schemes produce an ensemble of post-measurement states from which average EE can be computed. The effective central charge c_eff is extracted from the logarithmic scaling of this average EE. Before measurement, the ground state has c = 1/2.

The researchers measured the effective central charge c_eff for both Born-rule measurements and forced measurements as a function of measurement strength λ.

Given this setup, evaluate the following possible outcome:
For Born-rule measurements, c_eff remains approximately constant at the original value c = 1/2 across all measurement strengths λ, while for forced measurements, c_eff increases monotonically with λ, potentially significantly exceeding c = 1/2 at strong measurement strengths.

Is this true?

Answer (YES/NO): NO